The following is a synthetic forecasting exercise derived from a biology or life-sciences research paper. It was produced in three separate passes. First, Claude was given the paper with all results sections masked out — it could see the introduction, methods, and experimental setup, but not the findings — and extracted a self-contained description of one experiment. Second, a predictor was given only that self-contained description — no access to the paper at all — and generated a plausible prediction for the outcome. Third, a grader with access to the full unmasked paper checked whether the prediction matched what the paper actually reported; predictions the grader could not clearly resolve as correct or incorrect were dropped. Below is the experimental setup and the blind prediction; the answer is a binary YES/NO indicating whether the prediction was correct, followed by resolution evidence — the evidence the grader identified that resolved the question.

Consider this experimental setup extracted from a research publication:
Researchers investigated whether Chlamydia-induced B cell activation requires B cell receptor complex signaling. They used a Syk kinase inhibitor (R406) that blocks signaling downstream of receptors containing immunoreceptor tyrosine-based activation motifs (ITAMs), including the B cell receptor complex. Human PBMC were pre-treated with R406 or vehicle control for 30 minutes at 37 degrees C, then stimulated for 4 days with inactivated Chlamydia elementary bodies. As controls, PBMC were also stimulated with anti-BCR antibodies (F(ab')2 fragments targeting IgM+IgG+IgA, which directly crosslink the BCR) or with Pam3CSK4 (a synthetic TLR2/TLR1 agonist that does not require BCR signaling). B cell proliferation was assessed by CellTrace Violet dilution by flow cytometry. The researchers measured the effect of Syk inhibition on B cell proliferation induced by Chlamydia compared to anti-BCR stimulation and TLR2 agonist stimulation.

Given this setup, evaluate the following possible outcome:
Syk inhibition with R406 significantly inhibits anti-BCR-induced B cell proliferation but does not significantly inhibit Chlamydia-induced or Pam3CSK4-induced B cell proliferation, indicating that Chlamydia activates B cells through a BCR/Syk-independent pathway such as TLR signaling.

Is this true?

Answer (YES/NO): NO